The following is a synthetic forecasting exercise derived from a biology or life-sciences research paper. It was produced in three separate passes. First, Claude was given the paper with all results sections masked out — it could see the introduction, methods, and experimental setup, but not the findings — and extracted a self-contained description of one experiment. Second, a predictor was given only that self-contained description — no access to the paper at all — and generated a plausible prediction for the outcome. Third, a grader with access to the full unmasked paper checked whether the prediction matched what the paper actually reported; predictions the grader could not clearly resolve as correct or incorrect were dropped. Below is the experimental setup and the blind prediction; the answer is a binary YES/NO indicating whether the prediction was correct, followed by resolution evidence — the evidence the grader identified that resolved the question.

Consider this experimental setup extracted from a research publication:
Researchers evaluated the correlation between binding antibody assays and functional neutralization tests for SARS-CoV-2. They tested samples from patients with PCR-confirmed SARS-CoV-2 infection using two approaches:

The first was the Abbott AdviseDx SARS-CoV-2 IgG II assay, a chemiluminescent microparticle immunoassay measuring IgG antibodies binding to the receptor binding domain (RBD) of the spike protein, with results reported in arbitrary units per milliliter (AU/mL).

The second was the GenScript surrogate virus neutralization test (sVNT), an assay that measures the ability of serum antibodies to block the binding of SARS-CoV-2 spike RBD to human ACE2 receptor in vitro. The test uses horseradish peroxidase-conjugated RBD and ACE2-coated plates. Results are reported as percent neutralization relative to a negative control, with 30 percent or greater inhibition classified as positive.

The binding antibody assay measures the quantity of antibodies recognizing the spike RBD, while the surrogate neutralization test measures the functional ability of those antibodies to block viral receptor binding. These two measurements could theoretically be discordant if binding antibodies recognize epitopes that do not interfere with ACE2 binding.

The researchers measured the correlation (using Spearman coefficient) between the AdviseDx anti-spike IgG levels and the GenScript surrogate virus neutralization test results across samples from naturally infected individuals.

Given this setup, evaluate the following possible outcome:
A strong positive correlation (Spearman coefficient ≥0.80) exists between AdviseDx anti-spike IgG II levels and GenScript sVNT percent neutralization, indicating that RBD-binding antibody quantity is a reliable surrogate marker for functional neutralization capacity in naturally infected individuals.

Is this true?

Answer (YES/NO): YES